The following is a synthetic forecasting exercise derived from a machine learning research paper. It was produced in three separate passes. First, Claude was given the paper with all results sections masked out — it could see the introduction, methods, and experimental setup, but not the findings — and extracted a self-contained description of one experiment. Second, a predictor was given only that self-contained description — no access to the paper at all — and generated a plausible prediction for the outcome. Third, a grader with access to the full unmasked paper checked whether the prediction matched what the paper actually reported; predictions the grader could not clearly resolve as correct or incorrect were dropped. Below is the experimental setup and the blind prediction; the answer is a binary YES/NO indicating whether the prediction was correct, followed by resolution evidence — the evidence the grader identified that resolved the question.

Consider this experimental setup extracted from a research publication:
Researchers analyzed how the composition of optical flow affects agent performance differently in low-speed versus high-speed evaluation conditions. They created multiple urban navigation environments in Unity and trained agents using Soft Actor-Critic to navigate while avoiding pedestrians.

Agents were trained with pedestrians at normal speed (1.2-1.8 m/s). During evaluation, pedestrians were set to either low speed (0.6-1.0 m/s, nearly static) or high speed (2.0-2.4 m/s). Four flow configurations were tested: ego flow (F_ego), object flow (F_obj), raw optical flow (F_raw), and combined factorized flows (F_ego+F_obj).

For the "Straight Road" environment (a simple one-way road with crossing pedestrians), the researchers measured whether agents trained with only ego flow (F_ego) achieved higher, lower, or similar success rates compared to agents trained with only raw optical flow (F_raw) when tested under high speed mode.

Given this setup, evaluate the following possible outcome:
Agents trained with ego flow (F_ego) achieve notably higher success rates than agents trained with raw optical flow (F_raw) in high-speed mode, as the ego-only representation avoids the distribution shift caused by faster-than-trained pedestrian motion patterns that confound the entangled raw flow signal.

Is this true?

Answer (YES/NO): NO